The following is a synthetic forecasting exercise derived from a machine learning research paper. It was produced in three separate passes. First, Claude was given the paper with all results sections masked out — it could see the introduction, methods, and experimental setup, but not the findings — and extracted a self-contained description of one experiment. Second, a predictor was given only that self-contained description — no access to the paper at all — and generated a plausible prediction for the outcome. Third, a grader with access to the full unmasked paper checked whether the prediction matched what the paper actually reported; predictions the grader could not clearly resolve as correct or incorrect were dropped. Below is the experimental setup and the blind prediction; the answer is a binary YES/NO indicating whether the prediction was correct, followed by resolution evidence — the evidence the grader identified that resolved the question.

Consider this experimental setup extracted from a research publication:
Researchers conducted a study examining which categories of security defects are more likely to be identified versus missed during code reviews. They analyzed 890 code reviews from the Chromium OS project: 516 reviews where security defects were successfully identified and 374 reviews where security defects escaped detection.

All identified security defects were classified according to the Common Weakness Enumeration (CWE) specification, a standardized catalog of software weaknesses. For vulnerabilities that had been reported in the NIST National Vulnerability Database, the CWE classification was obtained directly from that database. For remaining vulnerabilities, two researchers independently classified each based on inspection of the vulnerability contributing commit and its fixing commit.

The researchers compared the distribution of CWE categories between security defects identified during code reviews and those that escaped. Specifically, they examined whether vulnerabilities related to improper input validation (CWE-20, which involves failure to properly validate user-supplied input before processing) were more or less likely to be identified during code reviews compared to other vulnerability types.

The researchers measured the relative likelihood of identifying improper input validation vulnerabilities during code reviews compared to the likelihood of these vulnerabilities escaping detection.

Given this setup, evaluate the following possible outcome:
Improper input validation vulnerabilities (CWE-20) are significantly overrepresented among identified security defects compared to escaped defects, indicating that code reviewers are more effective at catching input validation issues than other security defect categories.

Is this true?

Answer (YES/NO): NO